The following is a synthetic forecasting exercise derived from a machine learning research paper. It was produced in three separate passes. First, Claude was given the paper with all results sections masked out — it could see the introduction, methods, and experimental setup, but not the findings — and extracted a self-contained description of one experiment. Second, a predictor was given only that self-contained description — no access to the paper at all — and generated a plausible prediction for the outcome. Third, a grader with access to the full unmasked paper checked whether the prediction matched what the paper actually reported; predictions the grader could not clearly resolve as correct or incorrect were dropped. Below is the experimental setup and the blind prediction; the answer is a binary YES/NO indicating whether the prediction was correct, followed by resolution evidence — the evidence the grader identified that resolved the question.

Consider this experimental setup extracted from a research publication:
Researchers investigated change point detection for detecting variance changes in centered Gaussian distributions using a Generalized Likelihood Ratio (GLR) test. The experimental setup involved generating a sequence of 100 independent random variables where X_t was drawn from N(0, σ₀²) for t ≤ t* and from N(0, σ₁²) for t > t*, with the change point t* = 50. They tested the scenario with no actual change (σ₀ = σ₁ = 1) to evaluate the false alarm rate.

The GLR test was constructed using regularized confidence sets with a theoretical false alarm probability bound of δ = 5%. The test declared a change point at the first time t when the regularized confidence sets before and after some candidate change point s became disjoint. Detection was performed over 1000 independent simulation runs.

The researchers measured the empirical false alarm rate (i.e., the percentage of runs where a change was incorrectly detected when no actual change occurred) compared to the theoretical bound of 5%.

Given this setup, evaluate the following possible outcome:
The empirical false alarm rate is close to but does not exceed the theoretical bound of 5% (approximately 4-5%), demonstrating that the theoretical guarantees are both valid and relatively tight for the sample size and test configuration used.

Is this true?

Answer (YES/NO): NO